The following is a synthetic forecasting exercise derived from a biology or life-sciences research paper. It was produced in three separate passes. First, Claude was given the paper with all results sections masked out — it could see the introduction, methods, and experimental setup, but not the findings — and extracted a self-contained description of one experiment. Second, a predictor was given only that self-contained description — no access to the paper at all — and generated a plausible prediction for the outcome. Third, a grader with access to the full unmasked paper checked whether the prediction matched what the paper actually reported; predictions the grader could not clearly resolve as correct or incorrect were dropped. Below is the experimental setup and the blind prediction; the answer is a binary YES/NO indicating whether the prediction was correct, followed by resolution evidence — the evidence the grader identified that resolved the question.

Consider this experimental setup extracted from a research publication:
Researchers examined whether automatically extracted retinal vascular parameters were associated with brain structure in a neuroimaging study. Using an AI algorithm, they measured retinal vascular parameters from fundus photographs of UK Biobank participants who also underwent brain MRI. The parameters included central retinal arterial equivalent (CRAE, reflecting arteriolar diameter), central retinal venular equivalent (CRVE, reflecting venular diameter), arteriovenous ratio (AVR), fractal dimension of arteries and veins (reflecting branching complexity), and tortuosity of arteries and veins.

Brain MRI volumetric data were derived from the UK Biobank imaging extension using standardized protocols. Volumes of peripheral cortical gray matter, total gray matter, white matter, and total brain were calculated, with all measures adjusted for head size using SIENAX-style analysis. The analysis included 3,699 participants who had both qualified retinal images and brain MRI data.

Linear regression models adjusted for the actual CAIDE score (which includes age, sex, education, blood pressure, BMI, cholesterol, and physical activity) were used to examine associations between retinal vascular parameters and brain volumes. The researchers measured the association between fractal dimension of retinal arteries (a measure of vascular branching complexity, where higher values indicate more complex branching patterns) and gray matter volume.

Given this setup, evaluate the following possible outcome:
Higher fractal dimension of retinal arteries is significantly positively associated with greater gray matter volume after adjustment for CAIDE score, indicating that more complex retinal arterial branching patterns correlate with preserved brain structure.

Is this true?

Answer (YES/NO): YES